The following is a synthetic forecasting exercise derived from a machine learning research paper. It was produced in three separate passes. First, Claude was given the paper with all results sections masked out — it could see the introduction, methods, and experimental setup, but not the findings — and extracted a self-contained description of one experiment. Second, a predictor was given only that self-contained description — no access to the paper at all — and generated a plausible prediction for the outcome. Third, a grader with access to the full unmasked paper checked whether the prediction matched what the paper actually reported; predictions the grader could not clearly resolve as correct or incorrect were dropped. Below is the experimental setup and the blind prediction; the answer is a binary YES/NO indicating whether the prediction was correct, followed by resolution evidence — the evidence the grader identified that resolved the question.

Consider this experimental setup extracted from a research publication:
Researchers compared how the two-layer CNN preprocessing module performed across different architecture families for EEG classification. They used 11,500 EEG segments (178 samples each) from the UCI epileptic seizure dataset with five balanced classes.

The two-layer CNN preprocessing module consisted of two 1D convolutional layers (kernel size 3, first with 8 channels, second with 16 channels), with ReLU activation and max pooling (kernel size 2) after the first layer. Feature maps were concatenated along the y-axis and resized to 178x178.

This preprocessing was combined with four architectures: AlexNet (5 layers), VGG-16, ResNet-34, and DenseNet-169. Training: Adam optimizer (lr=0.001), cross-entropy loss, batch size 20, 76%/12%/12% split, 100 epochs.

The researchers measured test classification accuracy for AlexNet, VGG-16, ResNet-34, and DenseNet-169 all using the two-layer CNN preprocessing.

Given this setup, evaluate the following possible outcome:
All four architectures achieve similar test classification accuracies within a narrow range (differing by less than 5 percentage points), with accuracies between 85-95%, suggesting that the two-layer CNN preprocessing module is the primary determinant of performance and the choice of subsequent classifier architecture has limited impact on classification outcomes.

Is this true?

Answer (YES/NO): NO